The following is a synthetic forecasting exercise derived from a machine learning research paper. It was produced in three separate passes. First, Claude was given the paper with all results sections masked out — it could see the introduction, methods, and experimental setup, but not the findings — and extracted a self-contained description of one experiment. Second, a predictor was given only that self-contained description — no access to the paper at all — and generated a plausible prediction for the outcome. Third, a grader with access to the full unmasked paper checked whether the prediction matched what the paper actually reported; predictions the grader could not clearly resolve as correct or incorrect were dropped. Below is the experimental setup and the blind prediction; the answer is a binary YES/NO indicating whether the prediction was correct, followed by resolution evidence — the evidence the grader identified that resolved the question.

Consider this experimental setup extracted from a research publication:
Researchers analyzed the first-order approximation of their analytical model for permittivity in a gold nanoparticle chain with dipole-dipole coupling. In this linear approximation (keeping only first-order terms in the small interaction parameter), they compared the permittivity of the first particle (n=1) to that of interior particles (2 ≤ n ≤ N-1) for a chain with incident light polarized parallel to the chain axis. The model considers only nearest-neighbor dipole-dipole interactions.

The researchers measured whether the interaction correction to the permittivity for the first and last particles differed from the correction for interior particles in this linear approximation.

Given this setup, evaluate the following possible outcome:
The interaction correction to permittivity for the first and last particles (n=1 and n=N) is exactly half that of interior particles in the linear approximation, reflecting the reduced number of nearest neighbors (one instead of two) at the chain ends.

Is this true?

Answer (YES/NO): YES